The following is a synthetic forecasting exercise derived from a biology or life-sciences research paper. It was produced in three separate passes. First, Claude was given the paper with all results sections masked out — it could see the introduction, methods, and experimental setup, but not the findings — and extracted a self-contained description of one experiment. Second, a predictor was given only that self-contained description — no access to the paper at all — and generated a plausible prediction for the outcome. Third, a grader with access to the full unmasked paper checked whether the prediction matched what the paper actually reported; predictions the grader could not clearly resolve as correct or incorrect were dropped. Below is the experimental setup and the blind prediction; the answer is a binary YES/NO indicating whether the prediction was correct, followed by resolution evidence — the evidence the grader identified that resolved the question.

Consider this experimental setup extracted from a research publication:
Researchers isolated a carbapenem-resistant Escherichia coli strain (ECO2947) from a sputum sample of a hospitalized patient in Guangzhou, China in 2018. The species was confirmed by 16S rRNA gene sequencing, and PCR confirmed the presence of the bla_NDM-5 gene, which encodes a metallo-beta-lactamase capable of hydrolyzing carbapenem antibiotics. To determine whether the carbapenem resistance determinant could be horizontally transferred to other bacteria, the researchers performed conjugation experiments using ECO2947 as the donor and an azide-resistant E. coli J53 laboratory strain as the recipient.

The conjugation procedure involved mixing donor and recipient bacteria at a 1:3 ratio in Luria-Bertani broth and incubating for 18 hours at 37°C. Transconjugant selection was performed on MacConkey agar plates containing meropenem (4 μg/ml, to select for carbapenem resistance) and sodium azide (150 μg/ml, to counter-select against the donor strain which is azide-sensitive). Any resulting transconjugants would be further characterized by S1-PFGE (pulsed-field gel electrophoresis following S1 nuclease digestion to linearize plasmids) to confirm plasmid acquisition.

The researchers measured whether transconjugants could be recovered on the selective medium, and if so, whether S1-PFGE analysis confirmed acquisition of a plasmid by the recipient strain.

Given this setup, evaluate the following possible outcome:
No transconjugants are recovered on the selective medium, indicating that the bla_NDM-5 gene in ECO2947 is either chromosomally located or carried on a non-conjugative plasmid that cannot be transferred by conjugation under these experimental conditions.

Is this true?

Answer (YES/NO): NO